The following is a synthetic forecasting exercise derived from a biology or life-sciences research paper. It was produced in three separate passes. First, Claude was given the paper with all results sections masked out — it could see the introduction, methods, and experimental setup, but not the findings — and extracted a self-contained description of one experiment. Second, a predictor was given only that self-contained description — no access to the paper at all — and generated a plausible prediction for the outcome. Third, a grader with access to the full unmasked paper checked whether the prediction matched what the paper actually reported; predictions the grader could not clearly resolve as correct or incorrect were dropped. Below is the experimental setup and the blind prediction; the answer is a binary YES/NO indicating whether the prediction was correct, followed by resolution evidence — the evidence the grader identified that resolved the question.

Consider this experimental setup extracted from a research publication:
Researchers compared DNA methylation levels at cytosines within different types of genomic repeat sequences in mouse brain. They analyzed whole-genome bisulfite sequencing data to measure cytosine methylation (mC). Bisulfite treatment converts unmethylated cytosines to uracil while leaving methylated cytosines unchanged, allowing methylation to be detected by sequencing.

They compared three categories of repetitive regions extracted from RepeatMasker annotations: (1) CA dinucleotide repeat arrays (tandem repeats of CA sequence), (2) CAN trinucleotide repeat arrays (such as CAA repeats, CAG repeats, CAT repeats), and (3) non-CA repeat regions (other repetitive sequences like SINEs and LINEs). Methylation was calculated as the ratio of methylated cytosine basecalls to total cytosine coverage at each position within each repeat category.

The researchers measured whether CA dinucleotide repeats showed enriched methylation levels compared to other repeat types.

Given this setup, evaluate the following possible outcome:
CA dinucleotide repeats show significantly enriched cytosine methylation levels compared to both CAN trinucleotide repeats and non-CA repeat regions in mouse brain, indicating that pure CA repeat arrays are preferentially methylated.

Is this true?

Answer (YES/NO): NO